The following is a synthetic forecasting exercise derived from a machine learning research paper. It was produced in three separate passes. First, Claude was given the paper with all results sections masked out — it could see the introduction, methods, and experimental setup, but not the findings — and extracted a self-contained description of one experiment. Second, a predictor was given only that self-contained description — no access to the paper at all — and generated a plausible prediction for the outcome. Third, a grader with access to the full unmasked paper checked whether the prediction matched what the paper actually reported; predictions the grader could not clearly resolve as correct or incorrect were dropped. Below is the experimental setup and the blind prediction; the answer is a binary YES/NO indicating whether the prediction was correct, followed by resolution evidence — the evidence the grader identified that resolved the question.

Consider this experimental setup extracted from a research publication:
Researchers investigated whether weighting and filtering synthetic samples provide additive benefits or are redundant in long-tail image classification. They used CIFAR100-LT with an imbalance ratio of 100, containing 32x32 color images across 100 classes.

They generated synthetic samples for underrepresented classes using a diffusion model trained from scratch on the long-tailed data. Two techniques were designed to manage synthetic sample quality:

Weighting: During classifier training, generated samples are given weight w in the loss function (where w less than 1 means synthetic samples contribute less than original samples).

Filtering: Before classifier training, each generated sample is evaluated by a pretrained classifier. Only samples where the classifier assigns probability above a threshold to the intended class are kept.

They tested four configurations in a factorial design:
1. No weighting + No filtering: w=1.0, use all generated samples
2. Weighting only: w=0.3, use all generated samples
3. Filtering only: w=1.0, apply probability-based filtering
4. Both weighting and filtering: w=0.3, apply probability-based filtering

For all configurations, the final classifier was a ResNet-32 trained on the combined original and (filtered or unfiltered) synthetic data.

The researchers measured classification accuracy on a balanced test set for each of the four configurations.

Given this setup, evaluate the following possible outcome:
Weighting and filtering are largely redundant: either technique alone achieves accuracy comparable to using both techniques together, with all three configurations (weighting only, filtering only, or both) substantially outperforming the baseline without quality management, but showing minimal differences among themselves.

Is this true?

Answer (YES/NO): NO